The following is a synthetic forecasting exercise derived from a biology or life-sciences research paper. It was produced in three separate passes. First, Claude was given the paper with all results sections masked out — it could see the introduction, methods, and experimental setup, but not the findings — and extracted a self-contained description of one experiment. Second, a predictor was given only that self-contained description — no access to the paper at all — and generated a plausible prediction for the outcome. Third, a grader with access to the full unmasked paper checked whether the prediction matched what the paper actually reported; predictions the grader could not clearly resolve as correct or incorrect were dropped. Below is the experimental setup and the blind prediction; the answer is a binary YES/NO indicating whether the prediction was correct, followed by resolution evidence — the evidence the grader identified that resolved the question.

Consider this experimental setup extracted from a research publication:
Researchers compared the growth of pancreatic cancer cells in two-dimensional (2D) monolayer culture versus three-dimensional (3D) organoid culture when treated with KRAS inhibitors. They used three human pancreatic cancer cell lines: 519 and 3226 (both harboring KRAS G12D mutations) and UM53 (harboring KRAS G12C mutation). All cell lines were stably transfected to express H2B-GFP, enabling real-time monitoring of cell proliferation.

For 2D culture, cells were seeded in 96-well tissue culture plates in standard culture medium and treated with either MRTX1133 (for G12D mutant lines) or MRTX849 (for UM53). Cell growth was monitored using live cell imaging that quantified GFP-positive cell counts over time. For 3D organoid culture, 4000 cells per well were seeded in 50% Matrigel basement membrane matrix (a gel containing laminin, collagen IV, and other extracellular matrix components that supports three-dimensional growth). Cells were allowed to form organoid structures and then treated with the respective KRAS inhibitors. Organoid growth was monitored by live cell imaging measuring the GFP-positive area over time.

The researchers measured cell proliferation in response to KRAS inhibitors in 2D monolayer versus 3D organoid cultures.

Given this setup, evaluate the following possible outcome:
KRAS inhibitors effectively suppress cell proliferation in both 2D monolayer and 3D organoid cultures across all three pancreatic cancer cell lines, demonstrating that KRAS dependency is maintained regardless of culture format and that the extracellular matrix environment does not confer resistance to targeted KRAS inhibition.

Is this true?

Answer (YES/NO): NO